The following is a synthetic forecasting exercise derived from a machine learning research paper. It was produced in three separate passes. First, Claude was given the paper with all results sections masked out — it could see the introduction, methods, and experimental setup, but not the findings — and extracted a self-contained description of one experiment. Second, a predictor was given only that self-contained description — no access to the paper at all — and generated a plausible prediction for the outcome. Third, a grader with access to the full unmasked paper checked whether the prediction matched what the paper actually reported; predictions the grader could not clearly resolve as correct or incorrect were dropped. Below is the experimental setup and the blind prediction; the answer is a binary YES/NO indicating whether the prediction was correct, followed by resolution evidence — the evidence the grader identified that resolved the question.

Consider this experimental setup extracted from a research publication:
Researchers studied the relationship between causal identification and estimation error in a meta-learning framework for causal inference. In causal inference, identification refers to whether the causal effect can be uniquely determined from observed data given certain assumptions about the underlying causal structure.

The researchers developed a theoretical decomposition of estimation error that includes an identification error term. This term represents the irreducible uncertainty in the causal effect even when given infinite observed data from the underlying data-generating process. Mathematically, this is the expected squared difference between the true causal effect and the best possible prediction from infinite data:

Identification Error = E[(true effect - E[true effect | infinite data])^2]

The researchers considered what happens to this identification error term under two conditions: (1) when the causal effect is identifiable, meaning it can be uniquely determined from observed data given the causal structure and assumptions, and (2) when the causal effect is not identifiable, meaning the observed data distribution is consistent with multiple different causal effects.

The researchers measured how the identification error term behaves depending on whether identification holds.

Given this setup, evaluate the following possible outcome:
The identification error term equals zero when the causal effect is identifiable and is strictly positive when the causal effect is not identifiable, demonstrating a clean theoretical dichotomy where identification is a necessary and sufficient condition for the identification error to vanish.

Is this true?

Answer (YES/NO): YES